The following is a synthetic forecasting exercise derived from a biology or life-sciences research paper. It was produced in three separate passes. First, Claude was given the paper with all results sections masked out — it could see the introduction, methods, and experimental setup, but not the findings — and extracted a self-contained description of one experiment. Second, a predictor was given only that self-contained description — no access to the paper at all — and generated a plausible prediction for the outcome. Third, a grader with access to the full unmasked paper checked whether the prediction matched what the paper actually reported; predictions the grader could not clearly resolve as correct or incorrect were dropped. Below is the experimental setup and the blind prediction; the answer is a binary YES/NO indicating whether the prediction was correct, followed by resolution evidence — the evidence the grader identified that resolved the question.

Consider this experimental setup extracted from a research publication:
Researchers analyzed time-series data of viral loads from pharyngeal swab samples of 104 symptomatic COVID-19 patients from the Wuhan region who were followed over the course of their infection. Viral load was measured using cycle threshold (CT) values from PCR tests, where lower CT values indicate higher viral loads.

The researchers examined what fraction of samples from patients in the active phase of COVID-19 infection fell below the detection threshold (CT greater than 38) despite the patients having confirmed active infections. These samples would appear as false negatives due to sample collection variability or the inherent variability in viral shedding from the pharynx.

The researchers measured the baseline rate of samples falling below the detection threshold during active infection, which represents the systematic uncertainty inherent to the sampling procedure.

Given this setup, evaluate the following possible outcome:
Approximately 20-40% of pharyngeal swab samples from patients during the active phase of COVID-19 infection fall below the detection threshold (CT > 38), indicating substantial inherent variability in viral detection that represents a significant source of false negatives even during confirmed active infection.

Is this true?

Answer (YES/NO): NO